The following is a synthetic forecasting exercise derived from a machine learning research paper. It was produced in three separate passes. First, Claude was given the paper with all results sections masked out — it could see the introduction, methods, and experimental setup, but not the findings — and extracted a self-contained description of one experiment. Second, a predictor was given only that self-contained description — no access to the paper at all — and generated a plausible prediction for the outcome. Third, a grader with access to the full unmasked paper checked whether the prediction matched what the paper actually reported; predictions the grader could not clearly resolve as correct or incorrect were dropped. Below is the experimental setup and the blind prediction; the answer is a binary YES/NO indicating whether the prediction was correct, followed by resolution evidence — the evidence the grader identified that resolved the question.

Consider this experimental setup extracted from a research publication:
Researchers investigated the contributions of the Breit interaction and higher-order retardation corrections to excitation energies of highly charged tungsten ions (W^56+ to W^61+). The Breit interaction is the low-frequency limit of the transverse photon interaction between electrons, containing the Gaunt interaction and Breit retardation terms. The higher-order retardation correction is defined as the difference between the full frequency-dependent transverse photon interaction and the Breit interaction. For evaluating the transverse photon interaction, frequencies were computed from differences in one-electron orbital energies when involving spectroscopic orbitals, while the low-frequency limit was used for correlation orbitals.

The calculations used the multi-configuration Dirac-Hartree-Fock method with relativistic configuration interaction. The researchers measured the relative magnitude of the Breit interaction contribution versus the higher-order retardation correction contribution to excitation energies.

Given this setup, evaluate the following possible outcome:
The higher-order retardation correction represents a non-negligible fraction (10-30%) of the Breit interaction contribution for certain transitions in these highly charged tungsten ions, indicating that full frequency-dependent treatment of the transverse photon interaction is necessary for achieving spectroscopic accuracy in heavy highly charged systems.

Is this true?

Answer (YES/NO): YES